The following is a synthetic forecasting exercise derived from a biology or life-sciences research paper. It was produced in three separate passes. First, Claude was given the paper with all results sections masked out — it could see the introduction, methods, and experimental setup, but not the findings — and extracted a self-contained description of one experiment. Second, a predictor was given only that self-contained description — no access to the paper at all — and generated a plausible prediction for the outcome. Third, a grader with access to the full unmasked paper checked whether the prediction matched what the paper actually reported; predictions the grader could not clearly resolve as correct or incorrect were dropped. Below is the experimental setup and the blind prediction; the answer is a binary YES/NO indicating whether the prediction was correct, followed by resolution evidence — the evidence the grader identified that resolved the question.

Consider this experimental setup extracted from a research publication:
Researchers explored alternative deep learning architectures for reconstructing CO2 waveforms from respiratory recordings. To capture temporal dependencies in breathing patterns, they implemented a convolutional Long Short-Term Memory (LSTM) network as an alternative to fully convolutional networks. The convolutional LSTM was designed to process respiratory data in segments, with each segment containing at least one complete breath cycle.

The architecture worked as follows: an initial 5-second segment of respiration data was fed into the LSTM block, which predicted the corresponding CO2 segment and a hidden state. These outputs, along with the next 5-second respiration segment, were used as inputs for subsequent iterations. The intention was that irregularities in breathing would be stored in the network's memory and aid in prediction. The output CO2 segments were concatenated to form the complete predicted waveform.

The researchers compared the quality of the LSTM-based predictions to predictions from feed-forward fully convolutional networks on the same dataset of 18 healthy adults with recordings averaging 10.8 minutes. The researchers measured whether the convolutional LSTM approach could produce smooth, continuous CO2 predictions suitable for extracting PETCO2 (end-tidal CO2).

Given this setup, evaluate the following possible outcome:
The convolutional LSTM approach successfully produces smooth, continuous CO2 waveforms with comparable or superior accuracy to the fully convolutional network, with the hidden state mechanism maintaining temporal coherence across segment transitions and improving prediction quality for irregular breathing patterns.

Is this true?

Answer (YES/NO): NO